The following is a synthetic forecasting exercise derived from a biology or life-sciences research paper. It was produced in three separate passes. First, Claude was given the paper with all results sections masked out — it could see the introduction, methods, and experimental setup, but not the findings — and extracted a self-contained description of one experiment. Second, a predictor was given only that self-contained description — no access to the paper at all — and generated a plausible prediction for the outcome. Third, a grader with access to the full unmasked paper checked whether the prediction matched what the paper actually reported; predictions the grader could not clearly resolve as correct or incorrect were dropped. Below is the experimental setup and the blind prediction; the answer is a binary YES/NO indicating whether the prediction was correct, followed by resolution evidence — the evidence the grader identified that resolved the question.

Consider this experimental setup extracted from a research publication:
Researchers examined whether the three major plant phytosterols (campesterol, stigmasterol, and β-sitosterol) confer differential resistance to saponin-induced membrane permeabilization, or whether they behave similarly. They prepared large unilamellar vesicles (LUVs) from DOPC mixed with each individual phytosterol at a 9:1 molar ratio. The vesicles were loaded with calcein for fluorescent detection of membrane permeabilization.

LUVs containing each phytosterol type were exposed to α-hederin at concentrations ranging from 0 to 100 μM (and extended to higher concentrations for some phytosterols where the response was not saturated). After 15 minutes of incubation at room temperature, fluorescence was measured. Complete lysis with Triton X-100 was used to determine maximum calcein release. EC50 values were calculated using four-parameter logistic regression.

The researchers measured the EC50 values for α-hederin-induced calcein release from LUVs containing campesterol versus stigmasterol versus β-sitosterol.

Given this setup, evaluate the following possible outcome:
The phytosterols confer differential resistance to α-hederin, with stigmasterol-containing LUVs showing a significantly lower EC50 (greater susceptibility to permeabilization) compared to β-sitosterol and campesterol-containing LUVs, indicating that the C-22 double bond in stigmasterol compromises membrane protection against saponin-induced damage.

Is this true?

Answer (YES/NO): NO